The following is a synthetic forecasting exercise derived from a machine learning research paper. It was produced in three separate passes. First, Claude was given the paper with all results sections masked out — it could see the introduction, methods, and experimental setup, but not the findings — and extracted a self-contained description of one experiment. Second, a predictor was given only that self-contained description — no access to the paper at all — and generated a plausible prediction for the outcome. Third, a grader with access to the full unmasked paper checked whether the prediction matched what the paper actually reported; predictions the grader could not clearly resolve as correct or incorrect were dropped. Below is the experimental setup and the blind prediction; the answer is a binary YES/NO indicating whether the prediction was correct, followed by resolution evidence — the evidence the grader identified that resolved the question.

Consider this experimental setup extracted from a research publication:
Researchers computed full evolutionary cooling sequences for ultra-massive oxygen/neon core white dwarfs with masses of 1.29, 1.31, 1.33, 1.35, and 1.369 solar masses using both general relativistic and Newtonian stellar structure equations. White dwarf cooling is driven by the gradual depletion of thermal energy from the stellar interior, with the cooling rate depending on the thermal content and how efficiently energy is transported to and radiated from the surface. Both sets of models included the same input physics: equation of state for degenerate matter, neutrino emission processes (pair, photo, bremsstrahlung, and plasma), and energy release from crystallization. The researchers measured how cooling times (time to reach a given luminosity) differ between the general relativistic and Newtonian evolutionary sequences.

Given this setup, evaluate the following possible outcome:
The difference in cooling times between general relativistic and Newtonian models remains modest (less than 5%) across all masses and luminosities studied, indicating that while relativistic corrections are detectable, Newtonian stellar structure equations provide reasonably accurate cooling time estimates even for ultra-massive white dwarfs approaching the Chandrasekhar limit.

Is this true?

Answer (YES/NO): NO